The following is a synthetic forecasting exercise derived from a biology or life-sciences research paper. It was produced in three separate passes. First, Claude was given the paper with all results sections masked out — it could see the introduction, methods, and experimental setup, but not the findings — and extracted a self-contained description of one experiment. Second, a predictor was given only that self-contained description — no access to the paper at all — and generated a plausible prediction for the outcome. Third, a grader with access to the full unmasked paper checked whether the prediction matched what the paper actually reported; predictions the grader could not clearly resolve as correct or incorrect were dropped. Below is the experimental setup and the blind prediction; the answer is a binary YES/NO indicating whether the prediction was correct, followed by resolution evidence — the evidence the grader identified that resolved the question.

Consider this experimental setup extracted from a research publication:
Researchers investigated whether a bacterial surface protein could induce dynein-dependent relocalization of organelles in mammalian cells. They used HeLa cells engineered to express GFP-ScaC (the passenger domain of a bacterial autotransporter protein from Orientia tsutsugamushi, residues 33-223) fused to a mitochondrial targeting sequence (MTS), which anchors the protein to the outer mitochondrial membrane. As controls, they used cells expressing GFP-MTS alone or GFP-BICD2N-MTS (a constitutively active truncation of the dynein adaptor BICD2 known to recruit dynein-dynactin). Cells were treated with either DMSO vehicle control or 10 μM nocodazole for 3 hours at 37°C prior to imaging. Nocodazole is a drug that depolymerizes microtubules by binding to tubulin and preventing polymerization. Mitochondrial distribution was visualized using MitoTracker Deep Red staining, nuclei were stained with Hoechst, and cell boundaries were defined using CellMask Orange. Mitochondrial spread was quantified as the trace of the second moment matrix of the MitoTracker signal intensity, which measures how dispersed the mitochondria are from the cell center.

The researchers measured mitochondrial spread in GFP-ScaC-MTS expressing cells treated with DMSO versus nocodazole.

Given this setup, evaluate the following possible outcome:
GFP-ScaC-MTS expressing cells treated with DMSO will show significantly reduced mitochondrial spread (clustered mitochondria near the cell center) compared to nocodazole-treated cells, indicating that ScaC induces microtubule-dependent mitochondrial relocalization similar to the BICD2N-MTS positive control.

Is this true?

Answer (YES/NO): YES